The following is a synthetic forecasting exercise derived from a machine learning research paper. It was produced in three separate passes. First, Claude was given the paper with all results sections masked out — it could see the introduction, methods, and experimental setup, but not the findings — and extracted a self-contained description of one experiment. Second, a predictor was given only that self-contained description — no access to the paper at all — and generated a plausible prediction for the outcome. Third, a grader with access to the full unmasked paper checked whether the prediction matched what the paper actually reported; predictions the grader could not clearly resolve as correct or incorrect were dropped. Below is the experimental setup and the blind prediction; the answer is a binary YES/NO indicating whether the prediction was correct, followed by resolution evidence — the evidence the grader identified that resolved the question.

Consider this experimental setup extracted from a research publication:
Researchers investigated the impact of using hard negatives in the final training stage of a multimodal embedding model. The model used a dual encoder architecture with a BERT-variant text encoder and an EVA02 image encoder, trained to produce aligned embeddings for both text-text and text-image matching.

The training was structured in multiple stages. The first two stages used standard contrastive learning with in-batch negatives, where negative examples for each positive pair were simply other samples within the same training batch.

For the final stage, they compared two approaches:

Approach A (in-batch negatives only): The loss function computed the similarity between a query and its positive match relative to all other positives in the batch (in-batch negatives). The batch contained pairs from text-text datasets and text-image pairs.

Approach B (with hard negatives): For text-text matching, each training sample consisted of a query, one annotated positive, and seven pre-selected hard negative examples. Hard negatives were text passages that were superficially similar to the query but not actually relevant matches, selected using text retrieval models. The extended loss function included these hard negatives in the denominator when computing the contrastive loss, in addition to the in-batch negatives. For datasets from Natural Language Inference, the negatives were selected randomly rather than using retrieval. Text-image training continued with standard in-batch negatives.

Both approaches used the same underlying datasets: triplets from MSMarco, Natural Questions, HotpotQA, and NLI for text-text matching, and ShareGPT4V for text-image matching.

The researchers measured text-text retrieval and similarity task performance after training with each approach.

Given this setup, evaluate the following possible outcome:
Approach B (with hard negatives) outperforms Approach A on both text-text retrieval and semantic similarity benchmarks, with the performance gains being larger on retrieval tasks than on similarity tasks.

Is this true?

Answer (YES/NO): YES